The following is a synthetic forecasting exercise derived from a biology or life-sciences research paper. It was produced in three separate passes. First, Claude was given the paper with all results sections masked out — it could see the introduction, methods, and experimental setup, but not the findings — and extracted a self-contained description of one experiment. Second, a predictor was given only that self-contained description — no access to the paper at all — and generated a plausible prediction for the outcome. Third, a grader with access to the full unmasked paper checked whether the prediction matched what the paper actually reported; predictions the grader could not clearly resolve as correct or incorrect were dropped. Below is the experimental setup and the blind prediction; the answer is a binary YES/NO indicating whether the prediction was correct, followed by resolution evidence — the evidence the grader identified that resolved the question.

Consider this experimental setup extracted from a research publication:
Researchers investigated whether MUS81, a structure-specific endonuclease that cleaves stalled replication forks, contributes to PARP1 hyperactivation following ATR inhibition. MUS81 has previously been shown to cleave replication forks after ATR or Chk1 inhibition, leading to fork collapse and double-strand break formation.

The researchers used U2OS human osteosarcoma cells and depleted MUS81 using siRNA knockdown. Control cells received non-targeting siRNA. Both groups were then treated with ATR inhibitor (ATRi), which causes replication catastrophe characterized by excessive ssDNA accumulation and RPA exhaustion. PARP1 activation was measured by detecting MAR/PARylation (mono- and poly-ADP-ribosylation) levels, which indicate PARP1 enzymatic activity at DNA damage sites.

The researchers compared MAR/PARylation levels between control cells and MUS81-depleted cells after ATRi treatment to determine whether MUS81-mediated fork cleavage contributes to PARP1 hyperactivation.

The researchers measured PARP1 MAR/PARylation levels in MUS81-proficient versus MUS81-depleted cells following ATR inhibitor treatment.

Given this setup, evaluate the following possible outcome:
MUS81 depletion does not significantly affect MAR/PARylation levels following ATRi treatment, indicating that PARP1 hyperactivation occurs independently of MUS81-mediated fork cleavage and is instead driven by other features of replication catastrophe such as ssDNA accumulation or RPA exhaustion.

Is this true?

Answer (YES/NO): YES